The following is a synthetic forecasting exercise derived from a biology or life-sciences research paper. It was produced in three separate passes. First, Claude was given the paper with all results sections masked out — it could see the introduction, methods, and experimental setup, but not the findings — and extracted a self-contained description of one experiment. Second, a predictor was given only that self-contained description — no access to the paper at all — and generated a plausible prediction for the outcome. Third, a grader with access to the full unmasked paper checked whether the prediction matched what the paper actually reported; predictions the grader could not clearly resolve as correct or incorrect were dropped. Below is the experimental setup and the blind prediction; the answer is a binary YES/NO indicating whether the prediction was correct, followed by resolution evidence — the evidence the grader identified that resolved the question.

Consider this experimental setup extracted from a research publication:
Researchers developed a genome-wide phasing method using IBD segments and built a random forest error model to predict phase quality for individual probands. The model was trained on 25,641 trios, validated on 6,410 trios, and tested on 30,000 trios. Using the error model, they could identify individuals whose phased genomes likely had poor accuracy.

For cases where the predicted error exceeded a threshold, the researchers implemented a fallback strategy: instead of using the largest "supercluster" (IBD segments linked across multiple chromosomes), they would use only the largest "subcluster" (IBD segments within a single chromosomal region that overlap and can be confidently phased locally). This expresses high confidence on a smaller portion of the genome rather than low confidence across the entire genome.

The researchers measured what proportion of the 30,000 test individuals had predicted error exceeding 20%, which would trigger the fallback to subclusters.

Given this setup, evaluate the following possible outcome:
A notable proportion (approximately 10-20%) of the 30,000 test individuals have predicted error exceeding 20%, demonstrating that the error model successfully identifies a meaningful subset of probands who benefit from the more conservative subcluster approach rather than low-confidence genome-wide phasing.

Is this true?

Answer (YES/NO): NO